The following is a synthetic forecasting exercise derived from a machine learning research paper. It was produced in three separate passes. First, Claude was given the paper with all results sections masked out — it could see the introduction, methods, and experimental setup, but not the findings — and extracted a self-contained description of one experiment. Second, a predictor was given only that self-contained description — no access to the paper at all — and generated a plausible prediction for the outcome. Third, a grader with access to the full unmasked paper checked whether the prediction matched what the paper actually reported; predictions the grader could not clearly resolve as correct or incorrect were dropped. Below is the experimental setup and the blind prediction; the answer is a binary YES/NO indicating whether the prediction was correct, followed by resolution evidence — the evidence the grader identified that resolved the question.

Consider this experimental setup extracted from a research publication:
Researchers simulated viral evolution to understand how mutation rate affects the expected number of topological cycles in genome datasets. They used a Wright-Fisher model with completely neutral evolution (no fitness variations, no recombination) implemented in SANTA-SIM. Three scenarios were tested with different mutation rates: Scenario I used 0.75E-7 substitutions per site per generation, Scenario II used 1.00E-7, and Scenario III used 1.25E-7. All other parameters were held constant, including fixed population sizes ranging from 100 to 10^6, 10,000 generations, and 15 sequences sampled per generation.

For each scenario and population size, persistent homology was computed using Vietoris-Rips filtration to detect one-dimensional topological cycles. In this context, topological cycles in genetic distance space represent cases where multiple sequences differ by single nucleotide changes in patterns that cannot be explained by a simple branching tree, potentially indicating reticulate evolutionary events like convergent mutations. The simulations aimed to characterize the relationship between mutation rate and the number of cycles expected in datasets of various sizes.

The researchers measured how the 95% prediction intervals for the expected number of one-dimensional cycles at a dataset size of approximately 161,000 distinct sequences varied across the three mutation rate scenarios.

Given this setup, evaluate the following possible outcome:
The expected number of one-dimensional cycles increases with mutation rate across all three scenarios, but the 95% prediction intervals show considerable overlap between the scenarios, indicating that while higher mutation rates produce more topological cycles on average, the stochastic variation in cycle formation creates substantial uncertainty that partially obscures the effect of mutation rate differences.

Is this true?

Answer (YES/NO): NO